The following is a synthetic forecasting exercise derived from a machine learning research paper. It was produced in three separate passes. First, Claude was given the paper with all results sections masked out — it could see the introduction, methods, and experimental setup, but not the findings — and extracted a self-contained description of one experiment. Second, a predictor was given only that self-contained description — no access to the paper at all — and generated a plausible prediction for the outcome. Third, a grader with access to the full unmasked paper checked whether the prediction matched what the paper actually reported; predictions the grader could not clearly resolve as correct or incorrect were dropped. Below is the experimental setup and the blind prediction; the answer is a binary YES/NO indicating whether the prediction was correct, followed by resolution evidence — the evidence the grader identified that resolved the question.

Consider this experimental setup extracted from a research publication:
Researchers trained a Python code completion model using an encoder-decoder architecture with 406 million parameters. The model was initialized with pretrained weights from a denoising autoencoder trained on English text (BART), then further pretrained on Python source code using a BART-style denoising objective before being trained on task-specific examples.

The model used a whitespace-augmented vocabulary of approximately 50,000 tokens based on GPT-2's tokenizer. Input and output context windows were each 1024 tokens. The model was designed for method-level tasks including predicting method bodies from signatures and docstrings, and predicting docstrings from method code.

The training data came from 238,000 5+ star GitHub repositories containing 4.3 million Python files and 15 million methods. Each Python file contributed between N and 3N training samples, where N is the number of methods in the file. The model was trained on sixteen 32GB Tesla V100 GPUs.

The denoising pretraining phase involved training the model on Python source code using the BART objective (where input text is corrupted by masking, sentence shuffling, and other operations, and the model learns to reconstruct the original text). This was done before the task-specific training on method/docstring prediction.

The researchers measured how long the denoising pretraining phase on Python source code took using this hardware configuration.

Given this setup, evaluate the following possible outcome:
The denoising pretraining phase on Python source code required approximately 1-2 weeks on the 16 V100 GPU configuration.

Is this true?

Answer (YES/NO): NO